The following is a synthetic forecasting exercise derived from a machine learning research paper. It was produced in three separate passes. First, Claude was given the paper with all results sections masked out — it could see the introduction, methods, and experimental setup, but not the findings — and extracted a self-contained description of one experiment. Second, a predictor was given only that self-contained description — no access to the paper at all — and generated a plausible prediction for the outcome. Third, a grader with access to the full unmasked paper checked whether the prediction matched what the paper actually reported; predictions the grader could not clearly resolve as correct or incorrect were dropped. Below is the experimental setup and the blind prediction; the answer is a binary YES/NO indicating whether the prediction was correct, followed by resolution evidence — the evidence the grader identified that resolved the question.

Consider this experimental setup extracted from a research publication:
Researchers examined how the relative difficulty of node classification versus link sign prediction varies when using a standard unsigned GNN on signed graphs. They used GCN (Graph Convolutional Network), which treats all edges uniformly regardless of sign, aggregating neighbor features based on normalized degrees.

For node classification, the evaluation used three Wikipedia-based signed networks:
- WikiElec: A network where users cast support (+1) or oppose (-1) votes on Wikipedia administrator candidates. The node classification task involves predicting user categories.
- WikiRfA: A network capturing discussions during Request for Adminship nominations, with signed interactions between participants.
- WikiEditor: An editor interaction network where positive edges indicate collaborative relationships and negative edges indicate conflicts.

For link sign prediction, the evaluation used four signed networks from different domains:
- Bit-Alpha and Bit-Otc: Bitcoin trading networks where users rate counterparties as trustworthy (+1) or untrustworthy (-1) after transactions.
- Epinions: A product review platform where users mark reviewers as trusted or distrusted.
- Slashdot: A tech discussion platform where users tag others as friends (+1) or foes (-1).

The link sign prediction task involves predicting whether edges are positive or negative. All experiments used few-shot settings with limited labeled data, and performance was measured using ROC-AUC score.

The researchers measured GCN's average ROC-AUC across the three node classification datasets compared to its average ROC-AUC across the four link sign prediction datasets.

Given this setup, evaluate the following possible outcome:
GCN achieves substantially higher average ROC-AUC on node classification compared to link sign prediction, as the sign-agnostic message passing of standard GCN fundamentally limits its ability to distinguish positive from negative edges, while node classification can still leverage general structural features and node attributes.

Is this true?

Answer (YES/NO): NO